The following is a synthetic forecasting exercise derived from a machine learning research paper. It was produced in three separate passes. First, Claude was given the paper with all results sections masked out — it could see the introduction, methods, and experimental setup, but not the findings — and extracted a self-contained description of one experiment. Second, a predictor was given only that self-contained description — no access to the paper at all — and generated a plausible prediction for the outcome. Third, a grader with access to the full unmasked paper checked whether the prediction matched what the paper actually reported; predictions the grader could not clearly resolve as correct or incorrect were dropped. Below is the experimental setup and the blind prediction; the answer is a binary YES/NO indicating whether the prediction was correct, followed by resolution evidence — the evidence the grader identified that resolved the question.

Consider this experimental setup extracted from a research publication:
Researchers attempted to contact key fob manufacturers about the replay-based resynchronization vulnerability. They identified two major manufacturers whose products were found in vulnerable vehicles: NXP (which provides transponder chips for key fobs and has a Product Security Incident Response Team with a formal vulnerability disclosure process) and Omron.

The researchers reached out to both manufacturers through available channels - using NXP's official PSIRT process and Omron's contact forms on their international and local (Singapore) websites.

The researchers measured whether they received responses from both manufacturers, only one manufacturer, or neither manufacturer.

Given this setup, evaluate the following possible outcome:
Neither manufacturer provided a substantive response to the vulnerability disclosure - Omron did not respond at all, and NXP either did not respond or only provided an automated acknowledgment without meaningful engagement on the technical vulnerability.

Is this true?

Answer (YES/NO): NO